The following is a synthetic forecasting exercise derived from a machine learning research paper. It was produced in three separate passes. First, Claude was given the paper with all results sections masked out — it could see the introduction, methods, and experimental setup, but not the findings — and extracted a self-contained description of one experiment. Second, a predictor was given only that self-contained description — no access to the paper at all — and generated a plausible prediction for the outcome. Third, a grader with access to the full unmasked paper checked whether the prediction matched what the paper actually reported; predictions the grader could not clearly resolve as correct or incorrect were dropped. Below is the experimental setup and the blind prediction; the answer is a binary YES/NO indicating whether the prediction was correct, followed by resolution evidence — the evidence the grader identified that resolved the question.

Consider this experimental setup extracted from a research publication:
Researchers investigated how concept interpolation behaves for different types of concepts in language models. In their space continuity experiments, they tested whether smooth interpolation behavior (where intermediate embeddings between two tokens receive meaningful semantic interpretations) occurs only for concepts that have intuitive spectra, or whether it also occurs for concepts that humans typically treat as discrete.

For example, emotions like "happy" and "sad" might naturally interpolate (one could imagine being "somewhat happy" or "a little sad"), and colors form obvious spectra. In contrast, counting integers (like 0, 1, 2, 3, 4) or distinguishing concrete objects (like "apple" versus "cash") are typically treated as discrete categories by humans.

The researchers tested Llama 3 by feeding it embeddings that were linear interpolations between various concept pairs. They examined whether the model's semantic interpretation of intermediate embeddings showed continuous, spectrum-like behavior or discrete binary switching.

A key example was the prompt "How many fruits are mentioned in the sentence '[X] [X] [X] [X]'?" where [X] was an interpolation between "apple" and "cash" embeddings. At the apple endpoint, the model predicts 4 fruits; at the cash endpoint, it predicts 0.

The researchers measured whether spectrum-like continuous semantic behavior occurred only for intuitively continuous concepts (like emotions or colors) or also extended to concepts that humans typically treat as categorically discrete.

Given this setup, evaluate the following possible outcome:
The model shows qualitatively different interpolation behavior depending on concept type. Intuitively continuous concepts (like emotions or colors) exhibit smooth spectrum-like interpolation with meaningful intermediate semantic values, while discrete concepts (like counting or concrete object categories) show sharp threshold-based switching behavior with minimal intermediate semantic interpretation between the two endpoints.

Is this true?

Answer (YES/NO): NO